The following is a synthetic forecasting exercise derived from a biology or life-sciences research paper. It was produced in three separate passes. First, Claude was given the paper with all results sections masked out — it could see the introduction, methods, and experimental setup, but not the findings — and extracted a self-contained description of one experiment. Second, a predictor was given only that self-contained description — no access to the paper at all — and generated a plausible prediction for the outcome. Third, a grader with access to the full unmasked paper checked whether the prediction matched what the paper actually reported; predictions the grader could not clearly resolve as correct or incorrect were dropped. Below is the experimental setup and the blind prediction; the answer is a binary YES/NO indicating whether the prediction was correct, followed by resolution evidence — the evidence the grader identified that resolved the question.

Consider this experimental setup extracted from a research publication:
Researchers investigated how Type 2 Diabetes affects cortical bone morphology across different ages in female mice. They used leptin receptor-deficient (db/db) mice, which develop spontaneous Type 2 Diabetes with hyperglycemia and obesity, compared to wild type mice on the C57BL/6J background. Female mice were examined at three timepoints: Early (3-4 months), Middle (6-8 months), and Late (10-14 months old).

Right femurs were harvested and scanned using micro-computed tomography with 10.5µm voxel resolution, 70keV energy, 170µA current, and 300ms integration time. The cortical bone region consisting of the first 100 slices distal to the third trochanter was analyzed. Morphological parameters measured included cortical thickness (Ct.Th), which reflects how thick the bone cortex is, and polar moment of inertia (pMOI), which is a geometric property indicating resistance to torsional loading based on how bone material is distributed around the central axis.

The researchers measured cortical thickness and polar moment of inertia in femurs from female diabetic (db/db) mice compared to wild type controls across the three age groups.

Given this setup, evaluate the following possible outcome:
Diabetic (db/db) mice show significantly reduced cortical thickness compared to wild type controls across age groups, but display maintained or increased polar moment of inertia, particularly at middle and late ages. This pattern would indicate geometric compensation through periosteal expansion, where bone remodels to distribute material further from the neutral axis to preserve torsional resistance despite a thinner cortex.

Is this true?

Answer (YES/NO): NO